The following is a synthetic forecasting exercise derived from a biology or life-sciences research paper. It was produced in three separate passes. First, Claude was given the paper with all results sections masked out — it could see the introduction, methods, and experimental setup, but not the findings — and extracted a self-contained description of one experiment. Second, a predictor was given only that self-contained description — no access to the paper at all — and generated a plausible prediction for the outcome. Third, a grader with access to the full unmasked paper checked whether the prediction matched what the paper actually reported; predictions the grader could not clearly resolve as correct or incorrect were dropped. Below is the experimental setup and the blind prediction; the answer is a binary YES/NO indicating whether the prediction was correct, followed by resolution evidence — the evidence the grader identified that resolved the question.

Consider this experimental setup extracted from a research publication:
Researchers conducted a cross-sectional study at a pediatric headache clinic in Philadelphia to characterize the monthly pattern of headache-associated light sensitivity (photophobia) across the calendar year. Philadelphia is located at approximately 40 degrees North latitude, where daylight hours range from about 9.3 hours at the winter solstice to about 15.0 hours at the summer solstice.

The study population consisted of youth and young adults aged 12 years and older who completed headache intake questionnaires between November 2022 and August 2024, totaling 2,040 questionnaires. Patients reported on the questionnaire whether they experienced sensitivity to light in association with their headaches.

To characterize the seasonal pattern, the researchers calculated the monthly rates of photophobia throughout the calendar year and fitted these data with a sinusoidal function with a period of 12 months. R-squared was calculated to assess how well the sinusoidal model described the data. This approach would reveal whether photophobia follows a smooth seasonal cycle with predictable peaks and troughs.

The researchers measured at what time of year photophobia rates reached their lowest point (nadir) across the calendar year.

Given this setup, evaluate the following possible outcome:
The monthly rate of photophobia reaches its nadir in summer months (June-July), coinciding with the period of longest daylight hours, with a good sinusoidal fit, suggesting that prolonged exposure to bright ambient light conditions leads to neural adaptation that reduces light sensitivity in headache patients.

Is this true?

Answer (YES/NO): YES